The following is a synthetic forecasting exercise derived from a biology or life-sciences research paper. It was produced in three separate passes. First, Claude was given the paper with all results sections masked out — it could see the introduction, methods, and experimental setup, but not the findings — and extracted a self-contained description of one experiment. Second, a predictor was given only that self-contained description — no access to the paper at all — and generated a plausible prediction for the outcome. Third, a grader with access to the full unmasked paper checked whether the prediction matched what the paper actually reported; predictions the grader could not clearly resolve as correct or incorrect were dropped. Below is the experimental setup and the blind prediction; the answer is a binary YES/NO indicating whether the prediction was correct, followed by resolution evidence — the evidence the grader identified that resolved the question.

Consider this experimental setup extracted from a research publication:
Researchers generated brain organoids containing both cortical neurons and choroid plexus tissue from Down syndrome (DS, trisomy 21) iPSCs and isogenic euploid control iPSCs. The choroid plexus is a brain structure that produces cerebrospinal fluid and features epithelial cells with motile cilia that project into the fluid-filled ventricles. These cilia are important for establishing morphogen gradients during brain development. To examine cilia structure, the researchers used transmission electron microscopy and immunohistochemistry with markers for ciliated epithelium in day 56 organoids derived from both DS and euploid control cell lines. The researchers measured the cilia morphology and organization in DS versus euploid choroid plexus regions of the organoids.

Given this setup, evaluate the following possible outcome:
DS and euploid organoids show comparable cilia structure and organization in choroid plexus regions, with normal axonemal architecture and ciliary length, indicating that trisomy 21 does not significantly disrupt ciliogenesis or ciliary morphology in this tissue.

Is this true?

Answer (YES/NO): NO